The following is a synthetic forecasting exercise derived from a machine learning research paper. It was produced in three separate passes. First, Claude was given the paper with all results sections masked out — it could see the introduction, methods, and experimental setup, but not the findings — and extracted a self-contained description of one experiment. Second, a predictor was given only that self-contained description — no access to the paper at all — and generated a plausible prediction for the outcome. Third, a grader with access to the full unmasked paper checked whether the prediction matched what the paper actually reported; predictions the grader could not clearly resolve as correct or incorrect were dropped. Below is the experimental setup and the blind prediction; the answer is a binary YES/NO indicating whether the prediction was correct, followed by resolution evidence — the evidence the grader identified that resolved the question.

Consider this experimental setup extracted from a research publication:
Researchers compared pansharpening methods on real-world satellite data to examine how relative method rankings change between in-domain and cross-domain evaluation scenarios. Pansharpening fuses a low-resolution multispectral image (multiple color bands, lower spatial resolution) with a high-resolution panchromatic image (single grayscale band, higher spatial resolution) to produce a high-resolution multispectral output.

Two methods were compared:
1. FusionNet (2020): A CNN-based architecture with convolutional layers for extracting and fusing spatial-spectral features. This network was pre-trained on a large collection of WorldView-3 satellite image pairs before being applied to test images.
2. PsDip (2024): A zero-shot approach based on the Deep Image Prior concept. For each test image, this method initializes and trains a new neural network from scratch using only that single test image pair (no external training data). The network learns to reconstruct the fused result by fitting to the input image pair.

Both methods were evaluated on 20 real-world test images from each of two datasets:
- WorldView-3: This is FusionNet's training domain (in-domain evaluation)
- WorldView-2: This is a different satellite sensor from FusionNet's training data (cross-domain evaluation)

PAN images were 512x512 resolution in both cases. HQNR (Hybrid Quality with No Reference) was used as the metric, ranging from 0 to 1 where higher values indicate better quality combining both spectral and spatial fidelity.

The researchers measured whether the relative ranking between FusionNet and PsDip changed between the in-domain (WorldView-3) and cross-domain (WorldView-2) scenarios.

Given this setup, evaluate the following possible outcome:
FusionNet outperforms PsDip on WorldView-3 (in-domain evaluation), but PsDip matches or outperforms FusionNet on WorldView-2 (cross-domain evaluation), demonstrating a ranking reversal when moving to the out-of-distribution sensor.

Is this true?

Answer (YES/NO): YES